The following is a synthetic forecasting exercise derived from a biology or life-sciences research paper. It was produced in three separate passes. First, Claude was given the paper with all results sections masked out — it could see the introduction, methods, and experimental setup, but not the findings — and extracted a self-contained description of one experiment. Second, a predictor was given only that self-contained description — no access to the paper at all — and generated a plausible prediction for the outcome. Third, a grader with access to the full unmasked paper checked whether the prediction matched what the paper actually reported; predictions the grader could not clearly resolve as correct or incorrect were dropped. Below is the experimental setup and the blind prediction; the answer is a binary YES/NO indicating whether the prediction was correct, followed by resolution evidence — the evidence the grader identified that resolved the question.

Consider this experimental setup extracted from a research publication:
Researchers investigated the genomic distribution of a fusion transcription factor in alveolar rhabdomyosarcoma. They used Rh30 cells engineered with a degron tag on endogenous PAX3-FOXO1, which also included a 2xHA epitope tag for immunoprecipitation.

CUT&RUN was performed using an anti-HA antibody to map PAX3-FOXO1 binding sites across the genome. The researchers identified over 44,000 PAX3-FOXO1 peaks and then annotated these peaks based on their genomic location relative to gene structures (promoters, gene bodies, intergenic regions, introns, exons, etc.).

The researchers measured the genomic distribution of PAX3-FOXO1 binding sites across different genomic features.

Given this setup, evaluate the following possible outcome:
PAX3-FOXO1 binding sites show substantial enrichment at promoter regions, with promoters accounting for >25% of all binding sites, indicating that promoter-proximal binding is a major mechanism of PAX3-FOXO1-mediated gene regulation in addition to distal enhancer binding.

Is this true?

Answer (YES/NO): NO